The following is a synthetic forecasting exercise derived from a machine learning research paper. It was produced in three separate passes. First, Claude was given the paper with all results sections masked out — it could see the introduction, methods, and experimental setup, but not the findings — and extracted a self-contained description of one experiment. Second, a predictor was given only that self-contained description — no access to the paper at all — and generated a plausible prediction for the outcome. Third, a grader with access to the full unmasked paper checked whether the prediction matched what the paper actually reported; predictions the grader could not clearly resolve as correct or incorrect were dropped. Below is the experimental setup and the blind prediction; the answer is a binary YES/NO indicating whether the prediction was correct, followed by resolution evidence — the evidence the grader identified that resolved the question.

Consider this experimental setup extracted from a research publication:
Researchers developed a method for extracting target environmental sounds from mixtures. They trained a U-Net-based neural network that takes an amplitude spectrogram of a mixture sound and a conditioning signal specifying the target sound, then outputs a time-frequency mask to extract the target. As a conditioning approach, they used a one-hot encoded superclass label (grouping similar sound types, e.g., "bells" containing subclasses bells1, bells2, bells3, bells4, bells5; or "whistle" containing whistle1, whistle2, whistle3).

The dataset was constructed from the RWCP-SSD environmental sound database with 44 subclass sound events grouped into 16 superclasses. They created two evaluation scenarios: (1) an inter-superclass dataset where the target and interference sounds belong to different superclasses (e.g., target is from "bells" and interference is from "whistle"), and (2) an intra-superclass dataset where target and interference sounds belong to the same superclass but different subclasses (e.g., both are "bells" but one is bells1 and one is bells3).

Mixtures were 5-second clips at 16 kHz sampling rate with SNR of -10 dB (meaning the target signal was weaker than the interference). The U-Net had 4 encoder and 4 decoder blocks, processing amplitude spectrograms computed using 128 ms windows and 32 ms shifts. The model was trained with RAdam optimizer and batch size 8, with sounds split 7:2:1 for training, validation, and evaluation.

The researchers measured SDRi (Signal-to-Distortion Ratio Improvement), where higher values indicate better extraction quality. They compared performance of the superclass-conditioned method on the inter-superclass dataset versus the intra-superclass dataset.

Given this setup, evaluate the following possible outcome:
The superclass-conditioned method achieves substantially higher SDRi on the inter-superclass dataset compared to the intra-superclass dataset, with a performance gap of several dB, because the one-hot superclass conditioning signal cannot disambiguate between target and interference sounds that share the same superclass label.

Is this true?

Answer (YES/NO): YES